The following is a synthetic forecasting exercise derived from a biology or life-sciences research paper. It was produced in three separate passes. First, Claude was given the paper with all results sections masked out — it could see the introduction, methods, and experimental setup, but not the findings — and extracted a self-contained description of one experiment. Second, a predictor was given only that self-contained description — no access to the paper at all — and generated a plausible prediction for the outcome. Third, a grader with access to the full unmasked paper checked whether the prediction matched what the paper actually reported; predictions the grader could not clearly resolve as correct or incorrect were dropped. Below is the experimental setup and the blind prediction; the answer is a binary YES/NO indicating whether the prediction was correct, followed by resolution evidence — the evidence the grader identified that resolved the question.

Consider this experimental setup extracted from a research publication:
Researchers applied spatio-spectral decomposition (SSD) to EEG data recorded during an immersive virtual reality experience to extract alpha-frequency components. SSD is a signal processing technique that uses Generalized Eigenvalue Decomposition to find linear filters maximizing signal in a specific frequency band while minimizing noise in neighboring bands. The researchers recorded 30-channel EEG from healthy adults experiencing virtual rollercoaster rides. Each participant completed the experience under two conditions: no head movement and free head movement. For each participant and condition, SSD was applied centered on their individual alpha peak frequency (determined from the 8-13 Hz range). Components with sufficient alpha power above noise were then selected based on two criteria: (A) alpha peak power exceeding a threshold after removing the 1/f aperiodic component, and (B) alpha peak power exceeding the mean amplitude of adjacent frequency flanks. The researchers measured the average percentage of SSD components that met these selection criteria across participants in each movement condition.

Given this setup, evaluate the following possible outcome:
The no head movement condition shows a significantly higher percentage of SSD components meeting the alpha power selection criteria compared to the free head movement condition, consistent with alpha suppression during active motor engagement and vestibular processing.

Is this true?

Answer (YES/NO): NO